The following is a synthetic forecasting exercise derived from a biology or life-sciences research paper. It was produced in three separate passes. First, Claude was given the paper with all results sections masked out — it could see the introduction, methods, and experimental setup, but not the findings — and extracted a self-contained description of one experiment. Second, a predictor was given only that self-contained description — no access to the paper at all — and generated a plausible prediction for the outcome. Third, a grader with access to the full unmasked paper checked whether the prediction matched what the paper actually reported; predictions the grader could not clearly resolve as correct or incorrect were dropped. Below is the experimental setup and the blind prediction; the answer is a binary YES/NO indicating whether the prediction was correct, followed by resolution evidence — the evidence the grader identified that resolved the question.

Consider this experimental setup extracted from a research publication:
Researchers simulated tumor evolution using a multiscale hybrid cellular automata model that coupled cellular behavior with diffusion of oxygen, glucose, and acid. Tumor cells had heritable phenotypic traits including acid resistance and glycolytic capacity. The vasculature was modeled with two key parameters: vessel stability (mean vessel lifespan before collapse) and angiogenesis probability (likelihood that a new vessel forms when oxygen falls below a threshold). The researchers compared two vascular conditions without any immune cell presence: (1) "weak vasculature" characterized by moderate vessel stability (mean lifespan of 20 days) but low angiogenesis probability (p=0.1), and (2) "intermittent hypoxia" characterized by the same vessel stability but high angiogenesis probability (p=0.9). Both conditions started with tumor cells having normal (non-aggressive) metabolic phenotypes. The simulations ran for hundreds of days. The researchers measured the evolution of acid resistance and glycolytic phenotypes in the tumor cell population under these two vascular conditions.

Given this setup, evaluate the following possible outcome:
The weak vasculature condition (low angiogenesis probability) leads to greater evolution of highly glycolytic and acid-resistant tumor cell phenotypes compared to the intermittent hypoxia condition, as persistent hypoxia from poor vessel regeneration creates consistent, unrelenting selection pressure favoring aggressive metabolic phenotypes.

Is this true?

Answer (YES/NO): YES